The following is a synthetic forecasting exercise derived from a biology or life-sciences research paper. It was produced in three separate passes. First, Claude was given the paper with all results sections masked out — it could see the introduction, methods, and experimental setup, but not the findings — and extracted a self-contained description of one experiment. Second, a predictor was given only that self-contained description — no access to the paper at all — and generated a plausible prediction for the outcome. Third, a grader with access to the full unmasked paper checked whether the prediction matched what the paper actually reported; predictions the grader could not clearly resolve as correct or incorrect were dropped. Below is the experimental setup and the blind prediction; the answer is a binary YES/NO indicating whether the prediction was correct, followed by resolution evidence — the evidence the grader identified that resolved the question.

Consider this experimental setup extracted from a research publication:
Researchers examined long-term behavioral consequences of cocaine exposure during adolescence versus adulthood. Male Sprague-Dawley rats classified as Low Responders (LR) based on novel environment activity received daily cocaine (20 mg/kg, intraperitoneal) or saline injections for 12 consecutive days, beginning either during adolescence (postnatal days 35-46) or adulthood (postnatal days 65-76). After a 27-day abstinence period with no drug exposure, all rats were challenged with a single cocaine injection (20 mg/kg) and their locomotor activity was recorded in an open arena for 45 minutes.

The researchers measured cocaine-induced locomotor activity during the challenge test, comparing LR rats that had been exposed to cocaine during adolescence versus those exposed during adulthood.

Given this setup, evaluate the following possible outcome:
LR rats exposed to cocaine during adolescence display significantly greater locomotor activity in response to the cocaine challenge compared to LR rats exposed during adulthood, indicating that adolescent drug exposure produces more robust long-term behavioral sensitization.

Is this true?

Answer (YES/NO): YES